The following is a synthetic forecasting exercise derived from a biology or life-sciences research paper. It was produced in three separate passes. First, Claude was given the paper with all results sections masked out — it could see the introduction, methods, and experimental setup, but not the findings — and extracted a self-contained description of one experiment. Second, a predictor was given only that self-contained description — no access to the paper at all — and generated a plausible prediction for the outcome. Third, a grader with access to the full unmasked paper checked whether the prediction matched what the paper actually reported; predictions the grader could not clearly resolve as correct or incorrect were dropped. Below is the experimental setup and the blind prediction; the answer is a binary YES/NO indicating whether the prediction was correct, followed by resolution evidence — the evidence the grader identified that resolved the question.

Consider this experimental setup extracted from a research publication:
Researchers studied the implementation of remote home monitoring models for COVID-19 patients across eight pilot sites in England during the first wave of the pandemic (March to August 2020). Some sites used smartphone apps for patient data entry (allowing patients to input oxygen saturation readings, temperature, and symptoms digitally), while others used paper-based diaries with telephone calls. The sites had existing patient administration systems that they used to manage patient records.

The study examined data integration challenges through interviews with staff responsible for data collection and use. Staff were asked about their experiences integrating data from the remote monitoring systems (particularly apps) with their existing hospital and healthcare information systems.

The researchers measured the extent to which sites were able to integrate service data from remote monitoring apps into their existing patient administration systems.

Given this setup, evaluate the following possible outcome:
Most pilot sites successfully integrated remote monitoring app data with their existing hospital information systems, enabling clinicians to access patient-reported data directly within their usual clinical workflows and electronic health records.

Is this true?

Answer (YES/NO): NO